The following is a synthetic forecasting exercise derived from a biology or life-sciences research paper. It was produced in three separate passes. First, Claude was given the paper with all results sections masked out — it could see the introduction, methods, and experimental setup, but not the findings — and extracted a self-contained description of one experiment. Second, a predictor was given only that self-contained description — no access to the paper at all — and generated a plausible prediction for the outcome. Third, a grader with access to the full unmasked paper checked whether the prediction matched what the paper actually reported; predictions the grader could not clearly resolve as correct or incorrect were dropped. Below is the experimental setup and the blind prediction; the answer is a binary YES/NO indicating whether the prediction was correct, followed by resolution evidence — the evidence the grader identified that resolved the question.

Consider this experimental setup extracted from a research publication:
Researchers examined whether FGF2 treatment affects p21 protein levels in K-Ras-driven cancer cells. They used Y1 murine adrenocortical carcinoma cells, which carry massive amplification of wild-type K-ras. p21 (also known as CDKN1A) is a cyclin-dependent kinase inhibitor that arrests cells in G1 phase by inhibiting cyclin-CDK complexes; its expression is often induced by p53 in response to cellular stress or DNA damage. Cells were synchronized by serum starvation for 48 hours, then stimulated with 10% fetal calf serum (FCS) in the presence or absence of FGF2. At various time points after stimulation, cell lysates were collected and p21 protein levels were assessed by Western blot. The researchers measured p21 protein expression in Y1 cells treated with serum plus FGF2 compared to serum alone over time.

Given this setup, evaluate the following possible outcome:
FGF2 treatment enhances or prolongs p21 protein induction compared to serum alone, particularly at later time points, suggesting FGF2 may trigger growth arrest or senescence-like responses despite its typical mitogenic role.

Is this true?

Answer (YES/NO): YES